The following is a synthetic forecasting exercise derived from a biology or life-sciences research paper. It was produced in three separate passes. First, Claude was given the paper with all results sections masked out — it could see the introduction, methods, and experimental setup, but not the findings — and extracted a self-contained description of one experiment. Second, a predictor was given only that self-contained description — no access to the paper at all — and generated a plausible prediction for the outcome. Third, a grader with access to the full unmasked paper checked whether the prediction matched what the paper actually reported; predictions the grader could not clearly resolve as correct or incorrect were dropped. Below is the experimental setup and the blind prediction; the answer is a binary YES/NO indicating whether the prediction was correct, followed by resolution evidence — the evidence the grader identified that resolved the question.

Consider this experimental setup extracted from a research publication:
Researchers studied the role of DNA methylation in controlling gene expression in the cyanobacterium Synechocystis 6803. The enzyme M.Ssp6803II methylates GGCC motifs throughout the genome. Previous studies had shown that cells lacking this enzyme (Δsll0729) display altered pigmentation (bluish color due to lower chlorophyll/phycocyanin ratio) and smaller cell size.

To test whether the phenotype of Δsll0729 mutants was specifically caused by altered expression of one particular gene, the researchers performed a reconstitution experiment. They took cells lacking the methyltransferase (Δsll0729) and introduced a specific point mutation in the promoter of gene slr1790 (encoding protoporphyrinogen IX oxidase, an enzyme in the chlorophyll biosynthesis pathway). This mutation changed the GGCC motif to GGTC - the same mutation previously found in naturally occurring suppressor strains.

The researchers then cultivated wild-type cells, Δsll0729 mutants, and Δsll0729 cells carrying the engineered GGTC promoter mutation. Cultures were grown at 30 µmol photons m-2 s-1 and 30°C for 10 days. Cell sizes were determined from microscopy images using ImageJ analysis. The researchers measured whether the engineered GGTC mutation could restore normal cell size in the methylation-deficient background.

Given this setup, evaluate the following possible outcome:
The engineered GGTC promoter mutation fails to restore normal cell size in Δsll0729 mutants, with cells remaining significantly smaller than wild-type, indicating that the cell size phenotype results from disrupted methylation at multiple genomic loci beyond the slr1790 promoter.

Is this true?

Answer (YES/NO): YES